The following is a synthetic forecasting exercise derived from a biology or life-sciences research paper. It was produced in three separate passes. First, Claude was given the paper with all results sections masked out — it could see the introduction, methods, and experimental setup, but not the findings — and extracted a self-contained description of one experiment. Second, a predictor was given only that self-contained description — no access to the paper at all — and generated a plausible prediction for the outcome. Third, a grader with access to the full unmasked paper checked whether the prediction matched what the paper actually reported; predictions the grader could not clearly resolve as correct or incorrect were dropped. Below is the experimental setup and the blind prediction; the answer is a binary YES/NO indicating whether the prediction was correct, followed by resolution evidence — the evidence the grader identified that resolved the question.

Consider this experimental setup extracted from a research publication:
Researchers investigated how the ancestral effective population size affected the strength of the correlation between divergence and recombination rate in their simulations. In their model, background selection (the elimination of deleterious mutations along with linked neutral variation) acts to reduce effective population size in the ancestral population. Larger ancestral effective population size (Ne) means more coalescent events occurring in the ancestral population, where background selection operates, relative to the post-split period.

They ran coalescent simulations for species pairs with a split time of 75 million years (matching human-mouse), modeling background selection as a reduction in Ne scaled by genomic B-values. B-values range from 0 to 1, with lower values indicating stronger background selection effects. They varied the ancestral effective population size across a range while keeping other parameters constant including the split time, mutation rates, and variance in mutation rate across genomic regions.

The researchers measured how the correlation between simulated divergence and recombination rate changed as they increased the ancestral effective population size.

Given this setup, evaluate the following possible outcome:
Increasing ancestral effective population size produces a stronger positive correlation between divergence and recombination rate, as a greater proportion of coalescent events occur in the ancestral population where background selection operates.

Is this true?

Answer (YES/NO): YES